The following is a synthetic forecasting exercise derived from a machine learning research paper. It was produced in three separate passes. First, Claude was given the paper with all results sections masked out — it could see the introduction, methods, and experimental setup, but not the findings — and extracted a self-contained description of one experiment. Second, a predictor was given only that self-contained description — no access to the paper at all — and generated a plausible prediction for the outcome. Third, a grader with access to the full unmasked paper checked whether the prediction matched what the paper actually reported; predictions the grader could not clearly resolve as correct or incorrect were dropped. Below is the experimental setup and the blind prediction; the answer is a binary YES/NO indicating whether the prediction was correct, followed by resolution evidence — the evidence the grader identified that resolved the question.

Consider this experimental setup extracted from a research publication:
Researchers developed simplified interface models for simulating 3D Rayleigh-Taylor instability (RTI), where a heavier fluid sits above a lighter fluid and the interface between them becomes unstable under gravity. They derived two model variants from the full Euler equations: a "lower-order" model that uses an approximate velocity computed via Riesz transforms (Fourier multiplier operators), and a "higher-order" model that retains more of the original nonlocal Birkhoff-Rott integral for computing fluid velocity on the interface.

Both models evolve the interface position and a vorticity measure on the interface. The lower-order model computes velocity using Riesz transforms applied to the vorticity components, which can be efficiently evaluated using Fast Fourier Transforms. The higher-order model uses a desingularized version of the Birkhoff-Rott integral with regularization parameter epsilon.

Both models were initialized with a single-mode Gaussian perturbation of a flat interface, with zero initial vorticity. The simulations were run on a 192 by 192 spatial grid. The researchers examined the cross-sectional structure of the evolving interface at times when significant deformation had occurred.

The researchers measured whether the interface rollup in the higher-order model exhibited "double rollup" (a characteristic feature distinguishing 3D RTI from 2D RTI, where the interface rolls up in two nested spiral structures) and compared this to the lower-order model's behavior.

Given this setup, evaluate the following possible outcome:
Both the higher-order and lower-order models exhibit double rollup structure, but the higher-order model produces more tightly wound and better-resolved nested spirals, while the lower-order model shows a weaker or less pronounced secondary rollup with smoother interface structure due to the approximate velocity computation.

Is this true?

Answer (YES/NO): NO